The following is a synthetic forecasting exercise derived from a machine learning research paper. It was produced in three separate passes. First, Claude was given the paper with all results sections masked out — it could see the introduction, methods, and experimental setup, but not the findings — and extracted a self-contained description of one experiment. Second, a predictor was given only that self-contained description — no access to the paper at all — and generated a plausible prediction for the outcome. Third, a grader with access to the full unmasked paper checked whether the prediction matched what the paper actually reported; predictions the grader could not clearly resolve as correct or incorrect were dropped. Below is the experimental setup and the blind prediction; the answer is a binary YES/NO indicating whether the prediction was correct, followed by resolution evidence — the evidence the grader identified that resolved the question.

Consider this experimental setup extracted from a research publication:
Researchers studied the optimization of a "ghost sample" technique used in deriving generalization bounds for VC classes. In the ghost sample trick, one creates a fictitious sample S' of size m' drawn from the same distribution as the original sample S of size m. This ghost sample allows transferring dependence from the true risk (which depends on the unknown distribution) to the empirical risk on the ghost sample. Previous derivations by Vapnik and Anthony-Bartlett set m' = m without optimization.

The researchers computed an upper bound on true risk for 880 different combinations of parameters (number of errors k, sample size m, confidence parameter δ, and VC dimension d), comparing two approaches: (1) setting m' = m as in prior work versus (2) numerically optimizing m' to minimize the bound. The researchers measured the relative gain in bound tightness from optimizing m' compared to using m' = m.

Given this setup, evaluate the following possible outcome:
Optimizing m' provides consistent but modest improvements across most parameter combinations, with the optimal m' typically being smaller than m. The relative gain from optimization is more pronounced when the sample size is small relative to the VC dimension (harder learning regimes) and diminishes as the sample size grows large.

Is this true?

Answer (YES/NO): NO